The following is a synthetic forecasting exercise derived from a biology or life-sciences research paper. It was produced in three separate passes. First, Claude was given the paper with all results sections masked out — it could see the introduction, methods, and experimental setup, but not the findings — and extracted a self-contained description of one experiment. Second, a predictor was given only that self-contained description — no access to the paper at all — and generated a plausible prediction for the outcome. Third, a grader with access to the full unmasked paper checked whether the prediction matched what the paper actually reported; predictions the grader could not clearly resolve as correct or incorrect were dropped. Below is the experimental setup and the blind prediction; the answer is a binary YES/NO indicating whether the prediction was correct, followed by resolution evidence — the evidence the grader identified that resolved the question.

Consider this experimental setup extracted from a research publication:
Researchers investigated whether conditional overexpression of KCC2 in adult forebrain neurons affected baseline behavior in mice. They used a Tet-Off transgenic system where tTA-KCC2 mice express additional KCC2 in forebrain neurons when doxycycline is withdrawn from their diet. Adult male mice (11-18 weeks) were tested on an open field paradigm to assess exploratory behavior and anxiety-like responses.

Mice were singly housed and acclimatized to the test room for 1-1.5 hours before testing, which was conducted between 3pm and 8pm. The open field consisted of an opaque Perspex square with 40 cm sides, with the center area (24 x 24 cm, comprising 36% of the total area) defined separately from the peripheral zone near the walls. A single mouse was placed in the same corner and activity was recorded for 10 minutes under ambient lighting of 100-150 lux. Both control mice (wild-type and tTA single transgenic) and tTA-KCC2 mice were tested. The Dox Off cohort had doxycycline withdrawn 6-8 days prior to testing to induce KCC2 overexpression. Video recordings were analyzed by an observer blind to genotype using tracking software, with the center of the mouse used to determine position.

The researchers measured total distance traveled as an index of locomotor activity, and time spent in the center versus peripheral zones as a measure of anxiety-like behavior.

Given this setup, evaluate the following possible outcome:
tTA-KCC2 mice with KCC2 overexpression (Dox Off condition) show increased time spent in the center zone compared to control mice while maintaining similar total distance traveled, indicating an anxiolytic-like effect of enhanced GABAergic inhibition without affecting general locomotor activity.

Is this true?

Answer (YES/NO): NO